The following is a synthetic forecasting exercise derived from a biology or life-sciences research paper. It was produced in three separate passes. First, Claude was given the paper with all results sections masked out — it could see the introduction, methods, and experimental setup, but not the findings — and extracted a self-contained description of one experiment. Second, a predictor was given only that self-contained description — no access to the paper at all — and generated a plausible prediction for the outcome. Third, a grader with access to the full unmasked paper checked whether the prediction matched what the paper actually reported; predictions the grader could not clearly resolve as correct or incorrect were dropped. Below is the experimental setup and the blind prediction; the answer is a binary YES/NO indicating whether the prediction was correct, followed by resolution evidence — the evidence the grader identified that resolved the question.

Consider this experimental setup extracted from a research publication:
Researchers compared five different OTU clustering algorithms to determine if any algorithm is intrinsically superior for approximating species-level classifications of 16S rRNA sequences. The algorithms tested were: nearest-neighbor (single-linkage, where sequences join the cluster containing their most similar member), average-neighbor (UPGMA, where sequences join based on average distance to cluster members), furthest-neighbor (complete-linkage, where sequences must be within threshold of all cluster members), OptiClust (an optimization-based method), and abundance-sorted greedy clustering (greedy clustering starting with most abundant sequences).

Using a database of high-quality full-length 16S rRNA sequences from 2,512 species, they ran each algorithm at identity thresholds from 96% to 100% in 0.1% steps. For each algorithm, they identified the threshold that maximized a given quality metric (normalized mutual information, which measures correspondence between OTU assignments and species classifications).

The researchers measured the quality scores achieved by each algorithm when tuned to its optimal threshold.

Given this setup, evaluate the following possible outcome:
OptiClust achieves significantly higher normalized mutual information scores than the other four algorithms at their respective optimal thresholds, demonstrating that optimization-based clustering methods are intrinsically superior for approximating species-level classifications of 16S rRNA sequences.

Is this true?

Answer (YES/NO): NO